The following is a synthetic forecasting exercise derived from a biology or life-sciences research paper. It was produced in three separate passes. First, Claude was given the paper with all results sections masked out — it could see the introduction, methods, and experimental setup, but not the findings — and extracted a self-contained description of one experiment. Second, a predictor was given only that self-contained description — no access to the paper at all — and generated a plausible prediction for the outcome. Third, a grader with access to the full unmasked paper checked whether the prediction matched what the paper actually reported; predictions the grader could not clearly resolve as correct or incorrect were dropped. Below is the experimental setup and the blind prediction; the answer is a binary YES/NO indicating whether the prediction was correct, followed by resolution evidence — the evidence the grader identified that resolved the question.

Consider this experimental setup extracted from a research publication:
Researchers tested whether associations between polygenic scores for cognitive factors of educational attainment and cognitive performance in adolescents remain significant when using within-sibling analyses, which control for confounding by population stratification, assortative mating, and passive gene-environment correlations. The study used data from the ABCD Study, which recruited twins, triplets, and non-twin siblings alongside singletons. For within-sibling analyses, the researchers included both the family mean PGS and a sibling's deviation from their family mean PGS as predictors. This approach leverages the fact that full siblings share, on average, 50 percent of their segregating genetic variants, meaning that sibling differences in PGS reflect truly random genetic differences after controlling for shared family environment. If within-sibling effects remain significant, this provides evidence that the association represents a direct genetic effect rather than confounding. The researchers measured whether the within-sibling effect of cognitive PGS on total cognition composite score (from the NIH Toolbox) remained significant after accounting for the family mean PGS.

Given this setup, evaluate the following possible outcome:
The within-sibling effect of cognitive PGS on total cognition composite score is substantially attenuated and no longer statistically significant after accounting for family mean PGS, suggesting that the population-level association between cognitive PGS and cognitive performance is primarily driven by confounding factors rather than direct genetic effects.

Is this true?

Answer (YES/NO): NO